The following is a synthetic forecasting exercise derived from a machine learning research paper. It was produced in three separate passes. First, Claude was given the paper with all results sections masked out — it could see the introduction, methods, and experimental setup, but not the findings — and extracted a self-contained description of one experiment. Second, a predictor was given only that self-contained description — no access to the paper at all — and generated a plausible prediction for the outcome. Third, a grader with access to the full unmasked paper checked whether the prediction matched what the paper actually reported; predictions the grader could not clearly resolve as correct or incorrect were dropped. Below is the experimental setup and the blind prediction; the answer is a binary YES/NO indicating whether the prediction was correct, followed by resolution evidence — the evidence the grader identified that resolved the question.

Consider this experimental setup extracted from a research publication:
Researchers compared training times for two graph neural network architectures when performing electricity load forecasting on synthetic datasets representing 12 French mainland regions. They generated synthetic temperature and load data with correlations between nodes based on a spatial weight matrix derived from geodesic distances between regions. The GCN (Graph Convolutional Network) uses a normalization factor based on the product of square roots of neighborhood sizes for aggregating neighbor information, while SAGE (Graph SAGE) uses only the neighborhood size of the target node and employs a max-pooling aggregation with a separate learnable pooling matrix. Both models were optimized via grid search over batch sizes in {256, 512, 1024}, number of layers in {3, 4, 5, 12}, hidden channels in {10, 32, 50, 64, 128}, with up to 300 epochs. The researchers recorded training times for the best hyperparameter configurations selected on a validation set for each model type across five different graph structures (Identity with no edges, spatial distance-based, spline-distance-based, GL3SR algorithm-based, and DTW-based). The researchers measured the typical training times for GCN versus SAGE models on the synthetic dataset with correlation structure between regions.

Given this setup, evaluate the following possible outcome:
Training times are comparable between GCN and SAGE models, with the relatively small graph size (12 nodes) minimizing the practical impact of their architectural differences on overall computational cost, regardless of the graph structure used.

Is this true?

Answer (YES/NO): NO